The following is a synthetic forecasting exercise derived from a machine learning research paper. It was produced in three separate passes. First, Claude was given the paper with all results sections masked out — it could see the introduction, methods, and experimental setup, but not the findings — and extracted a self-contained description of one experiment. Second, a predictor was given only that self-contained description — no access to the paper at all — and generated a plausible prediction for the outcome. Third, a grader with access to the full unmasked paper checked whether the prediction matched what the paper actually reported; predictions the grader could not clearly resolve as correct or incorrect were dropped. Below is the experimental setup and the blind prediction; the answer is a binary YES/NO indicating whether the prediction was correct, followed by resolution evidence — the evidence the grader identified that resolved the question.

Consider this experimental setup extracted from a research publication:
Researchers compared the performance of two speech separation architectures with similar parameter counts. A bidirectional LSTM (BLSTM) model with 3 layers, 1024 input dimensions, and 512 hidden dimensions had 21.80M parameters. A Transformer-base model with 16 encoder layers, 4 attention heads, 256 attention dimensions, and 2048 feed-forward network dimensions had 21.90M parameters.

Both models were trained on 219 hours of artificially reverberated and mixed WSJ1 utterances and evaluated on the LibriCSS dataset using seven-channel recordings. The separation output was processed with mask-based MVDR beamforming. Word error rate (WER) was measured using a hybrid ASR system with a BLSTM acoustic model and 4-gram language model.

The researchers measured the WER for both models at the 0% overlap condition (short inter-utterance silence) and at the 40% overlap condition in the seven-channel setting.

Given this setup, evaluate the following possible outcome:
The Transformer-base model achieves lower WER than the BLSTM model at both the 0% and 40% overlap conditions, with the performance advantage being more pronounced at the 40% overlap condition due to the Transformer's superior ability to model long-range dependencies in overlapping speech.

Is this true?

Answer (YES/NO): NO